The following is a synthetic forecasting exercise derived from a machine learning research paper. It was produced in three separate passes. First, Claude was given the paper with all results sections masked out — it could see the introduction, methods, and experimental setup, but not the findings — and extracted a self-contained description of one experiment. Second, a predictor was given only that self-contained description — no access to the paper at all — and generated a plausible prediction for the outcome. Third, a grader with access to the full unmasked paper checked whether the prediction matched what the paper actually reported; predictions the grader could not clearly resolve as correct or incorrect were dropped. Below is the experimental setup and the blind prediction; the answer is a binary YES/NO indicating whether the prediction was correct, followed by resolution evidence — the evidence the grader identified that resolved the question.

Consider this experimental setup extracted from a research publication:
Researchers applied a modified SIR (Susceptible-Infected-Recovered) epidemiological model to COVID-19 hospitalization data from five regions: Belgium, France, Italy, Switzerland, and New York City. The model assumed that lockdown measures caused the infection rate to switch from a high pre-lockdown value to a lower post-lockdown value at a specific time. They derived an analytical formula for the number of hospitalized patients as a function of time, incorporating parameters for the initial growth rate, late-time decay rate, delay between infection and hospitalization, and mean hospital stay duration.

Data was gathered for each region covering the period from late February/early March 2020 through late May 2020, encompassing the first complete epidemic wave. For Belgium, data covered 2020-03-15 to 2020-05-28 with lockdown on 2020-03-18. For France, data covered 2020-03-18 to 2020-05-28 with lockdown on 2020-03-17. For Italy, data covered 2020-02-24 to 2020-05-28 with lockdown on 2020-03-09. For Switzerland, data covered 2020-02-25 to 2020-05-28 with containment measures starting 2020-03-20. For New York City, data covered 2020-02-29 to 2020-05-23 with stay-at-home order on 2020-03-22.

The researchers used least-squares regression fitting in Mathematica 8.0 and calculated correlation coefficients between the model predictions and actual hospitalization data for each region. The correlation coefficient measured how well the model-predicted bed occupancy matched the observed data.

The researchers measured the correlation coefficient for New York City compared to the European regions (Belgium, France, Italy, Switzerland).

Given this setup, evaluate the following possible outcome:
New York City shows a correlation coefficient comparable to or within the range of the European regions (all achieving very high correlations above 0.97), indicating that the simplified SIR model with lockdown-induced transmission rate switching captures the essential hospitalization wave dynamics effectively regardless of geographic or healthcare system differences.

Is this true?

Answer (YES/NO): NO